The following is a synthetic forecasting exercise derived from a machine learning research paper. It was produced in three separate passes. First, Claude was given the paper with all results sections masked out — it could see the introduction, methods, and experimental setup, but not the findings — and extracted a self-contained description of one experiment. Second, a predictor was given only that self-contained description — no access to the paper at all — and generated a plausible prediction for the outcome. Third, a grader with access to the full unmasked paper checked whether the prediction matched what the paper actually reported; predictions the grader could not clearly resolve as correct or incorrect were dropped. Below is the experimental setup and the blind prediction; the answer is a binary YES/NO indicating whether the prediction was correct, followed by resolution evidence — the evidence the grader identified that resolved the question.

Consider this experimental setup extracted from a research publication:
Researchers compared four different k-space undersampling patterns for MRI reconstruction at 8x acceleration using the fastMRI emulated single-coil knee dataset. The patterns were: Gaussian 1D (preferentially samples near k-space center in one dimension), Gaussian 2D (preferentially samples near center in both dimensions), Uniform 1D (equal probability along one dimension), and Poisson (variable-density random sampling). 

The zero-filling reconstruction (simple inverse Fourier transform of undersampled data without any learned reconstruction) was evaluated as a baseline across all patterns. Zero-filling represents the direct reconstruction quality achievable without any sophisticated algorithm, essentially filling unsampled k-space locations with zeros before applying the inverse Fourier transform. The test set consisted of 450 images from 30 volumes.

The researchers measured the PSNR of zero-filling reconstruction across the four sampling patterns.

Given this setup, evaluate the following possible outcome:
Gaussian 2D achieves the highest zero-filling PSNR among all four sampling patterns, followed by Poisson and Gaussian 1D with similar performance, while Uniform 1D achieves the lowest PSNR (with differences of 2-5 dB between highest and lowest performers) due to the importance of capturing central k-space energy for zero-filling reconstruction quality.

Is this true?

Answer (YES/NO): NO